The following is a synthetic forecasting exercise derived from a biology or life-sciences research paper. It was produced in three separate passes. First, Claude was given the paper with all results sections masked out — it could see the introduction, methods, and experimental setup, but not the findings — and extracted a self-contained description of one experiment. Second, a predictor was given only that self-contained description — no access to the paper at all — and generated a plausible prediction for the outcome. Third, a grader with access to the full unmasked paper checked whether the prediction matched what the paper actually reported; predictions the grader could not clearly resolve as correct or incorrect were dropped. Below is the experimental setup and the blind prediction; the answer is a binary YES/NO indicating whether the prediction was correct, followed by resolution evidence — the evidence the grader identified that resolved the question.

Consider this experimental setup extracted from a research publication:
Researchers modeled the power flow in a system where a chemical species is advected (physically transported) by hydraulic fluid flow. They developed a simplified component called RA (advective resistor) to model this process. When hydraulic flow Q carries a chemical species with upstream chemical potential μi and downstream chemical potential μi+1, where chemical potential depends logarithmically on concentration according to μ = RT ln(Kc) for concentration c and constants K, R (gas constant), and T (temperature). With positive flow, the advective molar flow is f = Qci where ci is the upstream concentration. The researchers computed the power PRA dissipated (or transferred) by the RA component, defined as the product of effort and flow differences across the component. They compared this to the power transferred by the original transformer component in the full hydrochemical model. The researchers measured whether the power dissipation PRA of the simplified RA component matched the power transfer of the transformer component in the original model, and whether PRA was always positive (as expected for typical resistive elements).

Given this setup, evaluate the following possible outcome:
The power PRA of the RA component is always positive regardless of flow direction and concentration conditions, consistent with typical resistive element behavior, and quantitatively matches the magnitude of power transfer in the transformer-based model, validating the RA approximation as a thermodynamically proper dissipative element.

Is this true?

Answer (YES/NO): NO